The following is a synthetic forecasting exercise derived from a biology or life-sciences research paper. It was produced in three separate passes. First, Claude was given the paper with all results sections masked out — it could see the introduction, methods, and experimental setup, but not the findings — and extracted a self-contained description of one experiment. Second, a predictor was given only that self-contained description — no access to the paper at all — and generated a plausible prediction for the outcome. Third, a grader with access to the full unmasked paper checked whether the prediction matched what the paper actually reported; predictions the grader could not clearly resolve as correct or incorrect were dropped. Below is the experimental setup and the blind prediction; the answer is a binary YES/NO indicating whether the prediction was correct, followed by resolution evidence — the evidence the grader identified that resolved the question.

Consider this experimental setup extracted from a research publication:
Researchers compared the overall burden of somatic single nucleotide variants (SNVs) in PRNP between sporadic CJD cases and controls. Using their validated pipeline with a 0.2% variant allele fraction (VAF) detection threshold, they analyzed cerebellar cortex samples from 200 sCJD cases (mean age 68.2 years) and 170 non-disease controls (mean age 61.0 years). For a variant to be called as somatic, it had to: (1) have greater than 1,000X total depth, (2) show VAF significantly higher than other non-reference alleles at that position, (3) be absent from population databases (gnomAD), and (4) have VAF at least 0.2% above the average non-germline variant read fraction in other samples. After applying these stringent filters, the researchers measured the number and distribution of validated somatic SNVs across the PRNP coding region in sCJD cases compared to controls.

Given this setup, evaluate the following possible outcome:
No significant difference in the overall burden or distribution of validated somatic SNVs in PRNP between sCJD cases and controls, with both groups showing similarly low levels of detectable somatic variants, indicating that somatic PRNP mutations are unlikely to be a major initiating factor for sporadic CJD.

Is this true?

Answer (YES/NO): YES